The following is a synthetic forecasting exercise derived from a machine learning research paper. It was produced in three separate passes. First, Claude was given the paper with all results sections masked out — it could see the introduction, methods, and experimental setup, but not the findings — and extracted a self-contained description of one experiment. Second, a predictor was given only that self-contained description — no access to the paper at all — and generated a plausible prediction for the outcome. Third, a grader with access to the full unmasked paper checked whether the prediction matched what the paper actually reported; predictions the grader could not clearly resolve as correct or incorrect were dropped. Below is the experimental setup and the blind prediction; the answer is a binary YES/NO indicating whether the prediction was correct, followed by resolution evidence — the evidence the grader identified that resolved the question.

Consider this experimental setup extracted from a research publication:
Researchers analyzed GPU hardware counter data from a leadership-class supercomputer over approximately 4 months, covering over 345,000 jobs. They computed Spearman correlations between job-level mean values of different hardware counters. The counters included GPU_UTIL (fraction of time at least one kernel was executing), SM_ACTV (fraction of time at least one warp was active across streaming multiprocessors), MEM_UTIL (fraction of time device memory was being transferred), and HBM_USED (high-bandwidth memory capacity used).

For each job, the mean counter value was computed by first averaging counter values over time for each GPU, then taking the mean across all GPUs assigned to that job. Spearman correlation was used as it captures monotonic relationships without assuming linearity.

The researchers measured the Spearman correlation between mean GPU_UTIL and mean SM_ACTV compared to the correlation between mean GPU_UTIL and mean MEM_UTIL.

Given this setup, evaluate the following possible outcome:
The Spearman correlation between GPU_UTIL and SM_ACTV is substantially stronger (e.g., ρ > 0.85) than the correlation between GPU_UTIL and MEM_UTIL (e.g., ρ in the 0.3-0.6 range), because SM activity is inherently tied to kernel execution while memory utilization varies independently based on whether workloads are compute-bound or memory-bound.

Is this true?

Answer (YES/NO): NO